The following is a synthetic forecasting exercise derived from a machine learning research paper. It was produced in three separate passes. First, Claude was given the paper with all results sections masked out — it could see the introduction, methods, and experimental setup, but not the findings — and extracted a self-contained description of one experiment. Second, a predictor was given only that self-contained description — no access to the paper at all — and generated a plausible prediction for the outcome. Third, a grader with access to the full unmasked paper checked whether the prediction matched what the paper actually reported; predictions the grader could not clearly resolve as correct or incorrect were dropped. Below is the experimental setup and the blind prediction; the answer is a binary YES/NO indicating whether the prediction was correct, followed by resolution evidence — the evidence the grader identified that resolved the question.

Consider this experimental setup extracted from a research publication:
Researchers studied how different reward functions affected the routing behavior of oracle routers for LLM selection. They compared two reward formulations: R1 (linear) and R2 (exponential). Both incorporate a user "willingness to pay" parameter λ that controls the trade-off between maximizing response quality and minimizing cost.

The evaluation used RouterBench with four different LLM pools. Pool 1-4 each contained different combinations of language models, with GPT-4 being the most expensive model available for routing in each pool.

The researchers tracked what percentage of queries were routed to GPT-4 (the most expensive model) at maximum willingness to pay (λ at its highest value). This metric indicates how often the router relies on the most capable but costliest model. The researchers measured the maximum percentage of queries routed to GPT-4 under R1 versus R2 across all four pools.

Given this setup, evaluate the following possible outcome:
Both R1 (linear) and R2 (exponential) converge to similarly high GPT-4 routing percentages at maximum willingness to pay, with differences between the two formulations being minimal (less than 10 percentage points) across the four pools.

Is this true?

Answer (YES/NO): NO